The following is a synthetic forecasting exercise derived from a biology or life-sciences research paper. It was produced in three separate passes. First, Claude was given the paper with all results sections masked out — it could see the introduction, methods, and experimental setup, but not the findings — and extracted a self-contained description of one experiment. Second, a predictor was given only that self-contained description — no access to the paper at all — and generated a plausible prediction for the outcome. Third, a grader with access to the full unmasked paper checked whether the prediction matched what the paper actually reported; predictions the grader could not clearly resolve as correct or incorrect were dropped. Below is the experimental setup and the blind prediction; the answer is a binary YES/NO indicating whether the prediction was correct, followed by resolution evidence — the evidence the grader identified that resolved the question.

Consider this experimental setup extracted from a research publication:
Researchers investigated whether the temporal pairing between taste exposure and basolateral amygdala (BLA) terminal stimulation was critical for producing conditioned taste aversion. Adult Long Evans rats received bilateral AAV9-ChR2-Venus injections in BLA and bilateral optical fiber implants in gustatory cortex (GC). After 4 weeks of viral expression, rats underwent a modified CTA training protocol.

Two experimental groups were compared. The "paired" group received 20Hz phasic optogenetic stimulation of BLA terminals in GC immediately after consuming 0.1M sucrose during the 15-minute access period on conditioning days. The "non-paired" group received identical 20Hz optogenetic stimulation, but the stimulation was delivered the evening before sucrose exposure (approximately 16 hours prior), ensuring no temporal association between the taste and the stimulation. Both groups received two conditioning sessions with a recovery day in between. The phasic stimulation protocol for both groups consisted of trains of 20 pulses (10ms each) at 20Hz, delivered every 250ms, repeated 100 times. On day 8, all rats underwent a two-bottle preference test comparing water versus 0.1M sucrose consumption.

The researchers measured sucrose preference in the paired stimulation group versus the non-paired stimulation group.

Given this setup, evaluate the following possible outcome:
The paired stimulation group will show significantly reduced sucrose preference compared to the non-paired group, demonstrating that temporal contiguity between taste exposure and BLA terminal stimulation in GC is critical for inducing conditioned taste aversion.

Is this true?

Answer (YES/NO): YES